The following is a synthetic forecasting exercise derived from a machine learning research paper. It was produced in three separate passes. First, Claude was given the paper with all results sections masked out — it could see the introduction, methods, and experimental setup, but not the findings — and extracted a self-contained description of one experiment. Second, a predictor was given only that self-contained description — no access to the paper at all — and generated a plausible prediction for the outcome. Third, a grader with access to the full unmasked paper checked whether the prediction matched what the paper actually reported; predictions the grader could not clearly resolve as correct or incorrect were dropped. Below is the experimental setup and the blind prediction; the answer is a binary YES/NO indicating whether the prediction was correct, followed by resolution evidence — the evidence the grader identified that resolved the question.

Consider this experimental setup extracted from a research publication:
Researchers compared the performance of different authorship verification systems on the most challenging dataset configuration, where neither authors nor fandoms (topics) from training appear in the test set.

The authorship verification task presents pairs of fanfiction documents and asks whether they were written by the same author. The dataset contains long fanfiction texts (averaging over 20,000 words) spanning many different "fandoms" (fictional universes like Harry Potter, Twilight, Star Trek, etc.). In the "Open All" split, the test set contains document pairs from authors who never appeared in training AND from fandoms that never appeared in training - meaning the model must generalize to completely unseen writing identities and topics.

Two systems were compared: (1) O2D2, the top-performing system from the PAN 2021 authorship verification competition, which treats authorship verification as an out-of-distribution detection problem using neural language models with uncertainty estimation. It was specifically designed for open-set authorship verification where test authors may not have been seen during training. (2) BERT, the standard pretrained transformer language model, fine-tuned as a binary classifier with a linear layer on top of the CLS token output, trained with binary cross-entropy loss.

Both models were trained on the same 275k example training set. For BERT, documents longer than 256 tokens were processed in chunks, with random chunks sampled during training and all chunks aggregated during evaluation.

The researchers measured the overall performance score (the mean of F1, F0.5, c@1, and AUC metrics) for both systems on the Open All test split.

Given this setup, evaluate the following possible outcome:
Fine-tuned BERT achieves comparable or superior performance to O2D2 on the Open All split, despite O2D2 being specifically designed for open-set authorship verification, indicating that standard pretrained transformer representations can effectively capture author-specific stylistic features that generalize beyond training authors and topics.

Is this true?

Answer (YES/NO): YES